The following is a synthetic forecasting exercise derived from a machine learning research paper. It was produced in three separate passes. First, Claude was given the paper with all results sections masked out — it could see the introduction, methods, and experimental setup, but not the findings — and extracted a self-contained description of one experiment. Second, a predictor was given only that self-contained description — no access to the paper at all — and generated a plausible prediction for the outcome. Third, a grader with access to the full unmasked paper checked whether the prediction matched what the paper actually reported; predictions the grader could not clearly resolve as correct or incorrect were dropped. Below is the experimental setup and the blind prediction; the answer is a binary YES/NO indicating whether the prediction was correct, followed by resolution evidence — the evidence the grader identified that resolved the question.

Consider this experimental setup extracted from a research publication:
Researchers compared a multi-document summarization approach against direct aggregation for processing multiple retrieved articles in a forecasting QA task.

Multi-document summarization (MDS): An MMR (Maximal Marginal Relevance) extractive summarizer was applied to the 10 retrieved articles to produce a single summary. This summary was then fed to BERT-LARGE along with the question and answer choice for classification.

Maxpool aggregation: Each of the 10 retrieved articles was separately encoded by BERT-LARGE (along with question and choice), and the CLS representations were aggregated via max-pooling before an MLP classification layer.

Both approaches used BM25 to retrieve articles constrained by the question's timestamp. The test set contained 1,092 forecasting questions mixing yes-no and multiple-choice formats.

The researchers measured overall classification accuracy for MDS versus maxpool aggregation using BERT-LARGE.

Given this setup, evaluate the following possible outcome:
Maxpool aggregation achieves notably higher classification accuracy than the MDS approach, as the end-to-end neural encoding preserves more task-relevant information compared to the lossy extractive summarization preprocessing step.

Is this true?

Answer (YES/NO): YES